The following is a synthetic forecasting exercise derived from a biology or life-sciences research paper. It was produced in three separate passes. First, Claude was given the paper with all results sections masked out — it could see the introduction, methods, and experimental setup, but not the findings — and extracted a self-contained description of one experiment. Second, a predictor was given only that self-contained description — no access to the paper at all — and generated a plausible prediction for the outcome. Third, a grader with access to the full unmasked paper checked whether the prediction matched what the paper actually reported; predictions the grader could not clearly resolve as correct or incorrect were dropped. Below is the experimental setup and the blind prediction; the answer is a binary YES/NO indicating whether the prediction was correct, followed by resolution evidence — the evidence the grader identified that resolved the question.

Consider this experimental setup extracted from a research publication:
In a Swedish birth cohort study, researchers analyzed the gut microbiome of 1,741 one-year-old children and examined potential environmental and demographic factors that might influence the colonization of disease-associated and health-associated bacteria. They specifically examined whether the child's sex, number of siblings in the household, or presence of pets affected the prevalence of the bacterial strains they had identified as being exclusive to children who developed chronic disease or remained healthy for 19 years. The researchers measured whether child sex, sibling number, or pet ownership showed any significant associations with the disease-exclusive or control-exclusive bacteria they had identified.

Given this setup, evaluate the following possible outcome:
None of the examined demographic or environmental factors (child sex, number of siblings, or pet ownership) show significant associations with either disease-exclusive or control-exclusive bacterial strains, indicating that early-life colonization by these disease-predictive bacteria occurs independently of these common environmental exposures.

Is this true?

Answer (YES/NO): YES